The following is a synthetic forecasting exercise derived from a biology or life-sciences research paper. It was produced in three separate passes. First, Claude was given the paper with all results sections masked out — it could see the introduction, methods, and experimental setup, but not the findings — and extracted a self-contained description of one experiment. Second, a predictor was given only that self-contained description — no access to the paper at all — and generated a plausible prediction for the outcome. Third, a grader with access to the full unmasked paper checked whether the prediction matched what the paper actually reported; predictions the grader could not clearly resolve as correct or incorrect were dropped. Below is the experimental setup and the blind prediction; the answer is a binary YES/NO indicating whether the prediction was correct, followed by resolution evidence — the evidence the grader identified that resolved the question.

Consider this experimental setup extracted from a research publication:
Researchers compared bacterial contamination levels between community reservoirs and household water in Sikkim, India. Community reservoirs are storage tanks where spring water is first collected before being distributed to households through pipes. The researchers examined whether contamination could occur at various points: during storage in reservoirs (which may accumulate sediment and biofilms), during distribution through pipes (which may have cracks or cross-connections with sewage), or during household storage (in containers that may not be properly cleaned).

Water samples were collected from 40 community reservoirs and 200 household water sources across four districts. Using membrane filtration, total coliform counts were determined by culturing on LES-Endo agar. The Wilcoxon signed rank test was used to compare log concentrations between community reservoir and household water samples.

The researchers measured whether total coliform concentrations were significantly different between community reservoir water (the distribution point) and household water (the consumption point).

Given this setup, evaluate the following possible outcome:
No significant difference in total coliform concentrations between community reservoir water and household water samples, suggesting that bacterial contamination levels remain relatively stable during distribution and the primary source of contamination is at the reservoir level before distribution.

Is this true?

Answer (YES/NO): NO